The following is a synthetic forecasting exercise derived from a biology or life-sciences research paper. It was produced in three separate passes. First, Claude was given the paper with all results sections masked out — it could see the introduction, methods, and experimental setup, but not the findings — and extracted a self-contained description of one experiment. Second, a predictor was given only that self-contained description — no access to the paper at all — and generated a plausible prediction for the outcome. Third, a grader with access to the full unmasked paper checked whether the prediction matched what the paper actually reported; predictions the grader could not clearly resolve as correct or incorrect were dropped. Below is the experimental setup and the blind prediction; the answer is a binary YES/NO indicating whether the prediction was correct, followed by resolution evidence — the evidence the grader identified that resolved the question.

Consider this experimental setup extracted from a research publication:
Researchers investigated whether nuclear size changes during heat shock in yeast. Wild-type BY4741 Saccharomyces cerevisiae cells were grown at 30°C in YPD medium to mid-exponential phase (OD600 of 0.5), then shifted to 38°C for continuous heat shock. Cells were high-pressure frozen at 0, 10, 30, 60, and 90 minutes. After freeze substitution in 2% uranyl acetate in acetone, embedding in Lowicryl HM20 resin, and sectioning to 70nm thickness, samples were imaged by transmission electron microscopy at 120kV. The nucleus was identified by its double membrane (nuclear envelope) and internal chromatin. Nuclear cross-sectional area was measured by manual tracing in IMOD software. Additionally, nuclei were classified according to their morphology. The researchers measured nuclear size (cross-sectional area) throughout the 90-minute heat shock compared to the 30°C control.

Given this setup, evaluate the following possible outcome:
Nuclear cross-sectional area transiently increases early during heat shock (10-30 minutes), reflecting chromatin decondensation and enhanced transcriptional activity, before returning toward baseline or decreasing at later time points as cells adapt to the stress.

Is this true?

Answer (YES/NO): NO